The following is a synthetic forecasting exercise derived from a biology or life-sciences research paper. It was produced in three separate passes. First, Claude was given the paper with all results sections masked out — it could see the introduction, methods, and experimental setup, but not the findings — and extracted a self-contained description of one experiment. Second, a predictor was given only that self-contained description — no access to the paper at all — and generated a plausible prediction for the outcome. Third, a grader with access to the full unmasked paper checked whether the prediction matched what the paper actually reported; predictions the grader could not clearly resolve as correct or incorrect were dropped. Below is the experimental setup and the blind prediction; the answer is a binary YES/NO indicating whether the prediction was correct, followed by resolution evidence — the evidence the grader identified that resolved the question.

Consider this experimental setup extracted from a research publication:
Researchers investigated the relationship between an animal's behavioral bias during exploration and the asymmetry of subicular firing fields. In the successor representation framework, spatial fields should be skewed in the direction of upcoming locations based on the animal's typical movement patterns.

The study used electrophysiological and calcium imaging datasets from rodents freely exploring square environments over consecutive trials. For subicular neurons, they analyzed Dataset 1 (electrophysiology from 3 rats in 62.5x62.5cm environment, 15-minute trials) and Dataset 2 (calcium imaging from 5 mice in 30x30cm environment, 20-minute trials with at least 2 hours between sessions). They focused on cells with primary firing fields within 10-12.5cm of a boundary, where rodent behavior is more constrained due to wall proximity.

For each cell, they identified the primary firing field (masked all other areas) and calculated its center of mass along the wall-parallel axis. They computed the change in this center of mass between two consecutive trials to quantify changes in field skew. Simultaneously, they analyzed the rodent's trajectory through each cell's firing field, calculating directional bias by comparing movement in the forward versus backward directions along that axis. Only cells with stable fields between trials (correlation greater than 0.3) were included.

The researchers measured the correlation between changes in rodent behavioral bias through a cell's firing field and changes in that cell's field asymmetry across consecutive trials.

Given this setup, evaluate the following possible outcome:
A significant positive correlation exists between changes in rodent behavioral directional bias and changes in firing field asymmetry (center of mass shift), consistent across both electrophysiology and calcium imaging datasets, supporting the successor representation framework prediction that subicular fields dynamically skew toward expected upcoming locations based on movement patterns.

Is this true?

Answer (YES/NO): NO